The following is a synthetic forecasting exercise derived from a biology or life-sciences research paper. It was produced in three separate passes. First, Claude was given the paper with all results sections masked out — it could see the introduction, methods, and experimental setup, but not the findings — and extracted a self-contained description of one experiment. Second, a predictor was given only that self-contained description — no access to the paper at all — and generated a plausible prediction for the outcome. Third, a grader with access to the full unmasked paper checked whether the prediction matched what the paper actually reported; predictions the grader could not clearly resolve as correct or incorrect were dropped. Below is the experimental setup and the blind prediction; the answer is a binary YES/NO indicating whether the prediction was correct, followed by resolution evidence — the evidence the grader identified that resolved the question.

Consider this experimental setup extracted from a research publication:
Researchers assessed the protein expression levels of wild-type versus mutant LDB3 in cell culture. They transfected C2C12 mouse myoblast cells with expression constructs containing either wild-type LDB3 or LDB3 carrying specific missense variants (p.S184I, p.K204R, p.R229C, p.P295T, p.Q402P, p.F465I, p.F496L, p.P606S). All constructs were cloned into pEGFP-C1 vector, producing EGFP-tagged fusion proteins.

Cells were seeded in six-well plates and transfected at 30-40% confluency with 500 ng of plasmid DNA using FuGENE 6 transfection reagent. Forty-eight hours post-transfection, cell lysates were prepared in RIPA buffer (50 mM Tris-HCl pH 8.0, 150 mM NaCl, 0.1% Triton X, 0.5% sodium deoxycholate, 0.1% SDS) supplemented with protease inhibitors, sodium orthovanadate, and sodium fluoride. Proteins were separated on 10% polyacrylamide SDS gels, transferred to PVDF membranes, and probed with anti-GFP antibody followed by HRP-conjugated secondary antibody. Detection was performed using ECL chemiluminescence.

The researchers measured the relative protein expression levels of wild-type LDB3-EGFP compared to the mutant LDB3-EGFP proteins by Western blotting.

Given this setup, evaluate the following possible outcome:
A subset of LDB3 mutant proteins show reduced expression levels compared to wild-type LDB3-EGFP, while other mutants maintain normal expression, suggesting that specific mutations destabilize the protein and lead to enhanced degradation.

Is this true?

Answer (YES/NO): NO